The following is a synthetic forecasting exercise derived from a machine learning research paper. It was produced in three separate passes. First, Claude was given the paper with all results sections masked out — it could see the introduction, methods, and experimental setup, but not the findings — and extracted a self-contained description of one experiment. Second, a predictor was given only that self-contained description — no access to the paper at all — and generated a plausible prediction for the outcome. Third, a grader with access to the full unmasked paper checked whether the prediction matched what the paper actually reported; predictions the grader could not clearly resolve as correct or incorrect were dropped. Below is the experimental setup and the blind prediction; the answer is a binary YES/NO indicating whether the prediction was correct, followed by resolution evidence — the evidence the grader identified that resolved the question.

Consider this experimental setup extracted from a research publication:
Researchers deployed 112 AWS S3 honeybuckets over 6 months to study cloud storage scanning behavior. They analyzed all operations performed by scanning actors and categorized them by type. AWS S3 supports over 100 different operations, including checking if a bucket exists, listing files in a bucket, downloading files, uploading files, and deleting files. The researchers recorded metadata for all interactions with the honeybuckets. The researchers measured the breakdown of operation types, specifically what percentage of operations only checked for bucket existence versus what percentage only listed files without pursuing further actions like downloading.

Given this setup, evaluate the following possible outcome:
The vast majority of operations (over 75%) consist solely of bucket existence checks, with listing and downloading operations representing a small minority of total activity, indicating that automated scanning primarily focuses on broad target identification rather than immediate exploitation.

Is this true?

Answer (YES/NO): NO